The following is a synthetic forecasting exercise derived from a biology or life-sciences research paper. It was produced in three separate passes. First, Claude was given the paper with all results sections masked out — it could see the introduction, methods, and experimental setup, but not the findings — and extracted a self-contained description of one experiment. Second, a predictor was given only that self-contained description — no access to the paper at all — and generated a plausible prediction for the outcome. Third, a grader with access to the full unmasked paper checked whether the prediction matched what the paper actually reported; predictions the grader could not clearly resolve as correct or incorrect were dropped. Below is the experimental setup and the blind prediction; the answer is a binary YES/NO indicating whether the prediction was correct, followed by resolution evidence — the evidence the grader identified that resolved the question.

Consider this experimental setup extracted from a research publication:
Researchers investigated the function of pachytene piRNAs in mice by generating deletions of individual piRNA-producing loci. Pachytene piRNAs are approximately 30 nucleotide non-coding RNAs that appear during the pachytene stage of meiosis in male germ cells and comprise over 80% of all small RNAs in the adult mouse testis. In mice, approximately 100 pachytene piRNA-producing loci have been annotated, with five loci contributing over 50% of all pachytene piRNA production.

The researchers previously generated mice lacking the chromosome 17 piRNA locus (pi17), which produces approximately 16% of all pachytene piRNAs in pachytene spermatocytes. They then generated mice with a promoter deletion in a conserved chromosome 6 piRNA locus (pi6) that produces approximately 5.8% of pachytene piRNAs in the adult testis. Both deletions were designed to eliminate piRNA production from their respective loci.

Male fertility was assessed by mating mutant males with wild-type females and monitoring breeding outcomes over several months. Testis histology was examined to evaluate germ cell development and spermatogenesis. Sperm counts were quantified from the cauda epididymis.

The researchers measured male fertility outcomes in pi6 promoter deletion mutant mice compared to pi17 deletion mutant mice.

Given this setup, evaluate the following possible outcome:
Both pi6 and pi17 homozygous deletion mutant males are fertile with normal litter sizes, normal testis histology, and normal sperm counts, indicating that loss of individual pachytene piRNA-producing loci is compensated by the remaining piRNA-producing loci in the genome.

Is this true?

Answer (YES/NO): NO